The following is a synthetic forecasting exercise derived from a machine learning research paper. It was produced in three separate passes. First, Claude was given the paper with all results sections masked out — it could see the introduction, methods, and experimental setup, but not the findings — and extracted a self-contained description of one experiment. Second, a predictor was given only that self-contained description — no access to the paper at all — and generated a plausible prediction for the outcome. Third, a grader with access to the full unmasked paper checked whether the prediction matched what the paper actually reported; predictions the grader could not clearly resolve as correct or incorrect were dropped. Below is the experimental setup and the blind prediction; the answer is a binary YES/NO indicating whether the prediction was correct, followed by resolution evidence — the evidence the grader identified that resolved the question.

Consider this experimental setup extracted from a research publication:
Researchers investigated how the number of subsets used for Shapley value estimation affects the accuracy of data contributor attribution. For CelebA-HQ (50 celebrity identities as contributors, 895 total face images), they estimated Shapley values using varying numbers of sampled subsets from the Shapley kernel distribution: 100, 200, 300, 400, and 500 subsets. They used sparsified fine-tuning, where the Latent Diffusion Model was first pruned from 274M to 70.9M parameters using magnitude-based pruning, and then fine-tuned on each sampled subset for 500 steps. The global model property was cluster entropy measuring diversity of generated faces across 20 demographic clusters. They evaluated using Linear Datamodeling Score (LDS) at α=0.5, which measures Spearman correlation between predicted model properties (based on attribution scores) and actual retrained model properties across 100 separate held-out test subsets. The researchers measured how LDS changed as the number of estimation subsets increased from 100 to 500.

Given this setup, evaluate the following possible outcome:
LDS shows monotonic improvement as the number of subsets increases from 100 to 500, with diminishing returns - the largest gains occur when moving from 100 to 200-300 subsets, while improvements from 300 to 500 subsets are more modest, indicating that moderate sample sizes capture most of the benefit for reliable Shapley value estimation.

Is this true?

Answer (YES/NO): NO